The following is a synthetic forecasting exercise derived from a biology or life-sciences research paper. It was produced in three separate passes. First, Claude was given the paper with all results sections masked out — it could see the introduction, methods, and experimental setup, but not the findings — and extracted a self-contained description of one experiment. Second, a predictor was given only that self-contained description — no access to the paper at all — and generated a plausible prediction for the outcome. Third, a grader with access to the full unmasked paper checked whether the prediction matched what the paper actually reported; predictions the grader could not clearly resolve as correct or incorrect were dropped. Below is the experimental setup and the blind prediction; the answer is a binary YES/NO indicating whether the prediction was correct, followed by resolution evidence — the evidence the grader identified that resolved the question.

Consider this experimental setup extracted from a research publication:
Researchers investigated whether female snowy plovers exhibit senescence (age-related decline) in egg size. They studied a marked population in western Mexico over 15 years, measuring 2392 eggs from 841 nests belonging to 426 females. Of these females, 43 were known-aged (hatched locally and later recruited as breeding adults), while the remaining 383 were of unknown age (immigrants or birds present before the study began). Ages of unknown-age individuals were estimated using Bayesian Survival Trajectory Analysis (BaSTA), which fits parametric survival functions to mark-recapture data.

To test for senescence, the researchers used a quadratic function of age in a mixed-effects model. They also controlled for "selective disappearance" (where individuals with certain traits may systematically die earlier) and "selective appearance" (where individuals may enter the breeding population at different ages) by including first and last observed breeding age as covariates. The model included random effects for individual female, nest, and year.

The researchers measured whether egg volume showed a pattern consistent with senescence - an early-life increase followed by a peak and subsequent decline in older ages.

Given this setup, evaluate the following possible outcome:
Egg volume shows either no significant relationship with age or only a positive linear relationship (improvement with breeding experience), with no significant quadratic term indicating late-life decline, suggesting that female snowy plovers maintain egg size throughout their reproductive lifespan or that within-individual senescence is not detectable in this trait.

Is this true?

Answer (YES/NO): NO